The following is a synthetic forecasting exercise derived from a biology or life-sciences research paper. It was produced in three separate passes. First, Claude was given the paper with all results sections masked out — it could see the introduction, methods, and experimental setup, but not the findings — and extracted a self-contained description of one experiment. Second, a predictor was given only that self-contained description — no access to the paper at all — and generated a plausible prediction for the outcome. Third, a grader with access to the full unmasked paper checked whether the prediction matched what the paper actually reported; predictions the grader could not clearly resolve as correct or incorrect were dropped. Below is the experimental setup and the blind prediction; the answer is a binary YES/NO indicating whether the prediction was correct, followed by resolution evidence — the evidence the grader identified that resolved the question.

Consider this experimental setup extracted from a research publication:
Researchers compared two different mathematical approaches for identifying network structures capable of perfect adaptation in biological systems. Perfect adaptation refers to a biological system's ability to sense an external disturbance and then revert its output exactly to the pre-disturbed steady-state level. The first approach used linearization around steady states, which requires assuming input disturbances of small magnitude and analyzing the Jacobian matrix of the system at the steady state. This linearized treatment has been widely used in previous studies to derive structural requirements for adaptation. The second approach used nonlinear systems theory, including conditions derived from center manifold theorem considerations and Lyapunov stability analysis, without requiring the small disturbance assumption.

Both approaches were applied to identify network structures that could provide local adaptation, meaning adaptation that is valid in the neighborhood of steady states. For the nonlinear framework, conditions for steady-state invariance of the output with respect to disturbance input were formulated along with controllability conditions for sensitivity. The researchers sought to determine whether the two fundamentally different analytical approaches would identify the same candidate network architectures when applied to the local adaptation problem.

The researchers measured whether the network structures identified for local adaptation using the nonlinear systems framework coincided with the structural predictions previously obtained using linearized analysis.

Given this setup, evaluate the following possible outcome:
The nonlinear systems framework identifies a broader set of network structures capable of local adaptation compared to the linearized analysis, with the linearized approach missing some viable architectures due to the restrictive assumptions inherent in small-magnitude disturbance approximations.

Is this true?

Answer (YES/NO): NO